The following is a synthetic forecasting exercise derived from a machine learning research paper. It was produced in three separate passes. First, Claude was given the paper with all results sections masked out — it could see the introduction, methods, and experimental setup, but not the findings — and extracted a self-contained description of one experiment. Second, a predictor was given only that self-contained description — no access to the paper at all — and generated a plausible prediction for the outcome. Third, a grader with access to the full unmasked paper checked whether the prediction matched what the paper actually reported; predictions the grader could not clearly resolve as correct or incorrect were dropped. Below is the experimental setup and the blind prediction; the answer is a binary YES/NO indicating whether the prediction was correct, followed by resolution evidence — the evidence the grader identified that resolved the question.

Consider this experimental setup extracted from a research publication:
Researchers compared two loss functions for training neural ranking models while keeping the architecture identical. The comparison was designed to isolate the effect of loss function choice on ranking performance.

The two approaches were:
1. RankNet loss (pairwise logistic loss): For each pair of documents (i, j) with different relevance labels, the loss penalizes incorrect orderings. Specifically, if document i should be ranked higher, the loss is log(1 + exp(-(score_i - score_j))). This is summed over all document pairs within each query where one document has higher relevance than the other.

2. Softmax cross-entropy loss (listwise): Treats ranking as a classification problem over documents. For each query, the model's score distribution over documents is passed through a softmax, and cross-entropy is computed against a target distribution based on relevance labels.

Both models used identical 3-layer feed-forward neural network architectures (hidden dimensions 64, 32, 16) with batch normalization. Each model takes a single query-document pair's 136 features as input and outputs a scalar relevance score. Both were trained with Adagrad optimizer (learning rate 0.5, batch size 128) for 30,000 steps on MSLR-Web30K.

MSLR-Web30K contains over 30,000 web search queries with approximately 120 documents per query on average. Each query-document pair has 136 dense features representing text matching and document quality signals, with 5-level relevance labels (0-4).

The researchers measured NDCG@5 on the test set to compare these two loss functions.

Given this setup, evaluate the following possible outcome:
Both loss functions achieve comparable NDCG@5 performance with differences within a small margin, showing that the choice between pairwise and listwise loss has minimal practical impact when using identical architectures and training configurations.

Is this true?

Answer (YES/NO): NO